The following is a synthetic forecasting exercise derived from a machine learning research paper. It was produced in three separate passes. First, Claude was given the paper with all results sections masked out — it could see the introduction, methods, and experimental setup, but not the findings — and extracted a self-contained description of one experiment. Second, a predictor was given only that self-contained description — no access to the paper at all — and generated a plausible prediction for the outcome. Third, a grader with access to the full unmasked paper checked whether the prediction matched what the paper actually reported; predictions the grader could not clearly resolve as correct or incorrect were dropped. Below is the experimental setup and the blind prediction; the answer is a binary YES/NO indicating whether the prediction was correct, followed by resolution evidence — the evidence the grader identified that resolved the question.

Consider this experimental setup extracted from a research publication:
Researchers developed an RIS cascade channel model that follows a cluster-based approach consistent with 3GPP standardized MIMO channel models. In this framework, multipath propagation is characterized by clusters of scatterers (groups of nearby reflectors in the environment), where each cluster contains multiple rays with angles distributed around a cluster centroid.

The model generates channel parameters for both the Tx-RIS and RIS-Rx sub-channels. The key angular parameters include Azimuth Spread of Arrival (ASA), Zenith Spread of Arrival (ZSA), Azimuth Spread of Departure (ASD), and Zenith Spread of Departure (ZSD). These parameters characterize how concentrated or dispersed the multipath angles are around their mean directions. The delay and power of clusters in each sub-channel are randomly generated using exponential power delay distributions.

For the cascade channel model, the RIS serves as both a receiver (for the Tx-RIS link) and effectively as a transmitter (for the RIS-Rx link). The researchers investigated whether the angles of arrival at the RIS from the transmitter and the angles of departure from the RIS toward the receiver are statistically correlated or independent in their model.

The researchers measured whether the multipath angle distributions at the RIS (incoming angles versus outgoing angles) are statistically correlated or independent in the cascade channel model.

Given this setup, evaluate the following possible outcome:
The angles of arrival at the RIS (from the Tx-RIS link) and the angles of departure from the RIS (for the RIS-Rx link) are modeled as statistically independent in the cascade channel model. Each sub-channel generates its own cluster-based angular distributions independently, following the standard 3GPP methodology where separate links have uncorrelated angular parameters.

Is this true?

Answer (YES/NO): YES